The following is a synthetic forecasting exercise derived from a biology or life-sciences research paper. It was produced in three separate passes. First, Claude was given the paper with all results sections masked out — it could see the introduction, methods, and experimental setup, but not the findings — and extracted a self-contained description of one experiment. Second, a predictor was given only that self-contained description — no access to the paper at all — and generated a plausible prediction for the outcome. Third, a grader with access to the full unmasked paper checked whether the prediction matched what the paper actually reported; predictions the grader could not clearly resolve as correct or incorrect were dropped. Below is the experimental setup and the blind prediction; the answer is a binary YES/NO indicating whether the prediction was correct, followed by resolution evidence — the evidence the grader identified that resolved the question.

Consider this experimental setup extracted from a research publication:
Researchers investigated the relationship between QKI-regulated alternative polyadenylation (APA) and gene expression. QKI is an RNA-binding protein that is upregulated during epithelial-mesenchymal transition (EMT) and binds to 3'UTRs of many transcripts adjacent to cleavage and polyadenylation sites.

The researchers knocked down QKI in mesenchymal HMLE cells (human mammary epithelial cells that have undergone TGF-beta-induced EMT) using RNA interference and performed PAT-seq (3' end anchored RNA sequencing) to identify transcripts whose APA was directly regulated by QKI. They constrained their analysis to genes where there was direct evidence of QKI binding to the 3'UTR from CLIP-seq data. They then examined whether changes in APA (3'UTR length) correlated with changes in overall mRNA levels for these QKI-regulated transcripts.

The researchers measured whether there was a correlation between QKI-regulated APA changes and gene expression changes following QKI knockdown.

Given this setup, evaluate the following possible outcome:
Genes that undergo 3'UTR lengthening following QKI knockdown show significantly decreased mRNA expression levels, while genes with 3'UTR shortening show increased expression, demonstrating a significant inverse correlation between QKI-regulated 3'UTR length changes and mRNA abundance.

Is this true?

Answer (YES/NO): NO